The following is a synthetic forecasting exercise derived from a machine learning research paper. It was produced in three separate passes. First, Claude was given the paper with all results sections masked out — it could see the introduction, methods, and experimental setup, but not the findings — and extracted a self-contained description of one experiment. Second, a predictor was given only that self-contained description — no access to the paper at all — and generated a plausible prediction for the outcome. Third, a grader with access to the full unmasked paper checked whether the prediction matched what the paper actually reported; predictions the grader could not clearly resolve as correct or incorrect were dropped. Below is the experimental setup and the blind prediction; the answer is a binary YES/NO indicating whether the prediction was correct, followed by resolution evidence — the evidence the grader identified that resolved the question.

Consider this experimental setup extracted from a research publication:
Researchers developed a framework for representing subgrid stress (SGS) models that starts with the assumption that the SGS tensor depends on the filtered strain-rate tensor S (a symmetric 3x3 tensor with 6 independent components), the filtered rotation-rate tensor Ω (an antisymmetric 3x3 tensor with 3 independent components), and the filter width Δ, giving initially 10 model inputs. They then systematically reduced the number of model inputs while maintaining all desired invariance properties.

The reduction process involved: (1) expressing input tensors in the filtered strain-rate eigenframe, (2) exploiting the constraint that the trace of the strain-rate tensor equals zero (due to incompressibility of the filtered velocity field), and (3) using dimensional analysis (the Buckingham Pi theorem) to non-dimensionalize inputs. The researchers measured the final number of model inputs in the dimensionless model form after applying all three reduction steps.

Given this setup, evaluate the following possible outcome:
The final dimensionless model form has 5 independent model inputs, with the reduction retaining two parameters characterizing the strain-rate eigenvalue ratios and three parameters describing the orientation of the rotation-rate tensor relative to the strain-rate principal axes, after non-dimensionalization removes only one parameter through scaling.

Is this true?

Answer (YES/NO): NO